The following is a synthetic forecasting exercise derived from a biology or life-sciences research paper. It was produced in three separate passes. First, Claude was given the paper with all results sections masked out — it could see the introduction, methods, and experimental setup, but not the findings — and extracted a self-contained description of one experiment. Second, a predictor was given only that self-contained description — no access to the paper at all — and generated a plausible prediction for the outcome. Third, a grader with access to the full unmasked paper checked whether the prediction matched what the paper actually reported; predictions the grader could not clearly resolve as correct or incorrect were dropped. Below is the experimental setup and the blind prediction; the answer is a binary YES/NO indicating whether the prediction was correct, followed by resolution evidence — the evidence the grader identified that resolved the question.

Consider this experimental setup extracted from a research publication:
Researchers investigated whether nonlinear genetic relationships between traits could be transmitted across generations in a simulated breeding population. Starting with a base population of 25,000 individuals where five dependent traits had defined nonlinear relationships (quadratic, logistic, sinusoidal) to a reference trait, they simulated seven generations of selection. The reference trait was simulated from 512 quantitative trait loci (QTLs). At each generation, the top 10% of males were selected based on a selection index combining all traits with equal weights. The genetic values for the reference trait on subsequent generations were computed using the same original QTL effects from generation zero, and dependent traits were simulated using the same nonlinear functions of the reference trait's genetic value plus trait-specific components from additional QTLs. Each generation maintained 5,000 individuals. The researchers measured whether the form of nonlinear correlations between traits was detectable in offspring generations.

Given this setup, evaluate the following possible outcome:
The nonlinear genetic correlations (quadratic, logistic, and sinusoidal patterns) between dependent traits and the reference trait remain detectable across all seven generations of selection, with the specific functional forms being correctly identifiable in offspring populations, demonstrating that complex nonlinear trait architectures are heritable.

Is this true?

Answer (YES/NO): NO